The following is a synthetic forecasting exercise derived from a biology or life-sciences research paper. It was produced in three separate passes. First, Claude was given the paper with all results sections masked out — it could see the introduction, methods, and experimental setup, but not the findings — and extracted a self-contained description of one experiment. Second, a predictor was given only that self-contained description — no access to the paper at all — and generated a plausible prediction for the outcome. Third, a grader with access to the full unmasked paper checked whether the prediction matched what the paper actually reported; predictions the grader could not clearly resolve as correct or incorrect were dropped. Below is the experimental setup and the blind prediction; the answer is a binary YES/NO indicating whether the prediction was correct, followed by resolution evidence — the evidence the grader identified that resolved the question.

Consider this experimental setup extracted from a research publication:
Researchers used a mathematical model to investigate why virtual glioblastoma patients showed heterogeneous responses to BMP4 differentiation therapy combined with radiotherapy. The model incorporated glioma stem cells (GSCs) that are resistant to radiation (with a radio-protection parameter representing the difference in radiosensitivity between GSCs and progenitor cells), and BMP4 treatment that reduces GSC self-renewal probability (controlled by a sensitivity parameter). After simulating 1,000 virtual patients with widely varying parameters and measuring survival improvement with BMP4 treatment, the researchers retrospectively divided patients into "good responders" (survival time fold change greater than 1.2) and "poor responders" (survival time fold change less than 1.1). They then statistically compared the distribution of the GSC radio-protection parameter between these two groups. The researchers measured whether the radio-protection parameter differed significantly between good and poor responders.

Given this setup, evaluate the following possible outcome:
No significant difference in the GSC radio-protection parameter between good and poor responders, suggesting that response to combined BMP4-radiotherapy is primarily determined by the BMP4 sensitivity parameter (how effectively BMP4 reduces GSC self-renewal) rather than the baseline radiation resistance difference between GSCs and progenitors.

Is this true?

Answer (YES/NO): NO